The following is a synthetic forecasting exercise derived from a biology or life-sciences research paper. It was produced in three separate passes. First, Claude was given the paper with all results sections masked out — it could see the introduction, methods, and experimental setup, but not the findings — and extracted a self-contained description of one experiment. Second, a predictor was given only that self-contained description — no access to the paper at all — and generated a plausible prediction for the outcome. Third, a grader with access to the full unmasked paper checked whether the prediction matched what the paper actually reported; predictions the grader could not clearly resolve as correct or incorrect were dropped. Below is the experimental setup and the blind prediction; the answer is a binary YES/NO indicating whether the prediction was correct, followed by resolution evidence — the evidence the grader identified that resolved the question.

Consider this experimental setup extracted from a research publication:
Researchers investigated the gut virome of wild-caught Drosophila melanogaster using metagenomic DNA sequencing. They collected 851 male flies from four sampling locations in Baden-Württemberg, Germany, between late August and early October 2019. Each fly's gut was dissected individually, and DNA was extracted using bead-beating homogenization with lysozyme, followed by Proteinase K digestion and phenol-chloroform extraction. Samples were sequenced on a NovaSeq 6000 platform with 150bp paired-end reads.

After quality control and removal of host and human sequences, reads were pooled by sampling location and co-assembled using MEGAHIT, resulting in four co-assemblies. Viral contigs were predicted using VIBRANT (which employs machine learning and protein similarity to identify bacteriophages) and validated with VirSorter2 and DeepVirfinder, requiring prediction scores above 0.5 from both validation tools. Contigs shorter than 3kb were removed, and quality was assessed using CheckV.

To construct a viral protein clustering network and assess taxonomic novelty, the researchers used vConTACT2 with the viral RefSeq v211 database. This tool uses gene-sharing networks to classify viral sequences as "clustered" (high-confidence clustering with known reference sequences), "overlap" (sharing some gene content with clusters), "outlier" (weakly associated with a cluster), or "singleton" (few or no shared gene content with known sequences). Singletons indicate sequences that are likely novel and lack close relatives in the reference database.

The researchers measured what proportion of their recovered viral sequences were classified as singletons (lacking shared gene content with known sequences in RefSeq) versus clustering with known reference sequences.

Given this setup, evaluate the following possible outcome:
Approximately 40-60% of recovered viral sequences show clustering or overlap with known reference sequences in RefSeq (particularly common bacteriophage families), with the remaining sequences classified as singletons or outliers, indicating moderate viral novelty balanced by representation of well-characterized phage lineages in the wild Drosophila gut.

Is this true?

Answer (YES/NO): NO